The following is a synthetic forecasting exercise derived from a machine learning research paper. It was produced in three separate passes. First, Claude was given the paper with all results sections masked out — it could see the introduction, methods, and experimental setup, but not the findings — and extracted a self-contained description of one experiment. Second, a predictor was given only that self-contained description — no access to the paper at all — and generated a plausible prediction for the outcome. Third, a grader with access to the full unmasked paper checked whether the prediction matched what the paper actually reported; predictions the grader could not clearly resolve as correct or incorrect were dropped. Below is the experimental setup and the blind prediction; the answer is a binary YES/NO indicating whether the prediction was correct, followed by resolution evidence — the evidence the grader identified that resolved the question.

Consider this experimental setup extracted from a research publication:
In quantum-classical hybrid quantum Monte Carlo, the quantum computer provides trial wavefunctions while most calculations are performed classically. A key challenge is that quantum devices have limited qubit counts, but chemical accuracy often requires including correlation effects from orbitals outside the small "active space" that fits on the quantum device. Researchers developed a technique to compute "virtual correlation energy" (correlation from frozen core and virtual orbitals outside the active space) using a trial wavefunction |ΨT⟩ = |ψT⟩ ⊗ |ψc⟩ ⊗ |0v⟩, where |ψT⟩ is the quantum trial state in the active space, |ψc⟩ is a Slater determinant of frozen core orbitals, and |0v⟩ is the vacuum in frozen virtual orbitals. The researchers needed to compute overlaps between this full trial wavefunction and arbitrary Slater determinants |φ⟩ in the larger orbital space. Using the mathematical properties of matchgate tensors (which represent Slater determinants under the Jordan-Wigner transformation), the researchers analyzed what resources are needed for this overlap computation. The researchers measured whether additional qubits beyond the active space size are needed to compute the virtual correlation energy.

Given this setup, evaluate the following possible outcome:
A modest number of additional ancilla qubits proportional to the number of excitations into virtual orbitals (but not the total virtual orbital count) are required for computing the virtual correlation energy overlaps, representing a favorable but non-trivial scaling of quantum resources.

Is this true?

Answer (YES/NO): NO